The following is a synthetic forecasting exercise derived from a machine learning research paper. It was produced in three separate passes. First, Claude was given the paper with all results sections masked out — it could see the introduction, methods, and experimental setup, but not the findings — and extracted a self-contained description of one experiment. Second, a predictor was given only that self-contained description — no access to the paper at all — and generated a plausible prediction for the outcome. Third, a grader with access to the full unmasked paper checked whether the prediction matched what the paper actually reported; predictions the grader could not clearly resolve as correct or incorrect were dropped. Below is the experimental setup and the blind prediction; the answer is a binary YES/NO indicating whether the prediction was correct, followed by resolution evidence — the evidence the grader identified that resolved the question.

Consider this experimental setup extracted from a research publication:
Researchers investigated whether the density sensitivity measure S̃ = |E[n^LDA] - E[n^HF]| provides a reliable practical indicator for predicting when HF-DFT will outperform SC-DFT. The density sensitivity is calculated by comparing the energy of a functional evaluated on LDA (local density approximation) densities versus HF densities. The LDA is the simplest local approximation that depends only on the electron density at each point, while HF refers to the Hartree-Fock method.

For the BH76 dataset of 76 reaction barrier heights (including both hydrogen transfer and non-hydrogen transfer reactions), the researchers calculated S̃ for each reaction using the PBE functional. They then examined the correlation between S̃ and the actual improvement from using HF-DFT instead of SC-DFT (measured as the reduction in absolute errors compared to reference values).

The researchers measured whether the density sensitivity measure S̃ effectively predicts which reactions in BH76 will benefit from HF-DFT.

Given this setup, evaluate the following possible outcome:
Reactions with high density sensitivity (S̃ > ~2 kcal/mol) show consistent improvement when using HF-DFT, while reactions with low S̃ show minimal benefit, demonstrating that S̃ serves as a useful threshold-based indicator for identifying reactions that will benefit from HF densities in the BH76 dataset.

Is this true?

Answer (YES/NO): YES